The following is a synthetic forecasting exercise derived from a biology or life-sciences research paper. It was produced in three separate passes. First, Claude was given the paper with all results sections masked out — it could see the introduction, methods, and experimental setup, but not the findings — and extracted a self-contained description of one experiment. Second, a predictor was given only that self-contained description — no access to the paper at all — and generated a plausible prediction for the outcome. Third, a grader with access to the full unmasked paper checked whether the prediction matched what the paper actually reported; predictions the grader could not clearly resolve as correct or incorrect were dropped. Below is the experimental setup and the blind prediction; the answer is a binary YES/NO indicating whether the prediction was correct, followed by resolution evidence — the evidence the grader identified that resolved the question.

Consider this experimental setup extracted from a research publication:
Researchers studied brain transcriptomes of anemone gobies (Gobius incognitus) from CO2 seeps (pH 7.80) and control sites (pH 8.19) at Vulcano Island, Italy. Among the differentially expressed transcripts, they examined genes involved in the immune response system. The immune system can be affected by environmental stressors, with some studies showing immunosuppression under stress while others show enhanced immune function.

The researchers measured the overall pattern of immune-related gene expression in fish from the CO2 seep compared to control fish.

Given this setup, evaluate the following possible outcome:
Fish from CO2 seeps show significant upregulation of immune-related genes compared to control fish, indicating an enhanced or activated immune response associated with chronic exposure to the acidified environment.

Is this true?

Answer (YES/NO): YES